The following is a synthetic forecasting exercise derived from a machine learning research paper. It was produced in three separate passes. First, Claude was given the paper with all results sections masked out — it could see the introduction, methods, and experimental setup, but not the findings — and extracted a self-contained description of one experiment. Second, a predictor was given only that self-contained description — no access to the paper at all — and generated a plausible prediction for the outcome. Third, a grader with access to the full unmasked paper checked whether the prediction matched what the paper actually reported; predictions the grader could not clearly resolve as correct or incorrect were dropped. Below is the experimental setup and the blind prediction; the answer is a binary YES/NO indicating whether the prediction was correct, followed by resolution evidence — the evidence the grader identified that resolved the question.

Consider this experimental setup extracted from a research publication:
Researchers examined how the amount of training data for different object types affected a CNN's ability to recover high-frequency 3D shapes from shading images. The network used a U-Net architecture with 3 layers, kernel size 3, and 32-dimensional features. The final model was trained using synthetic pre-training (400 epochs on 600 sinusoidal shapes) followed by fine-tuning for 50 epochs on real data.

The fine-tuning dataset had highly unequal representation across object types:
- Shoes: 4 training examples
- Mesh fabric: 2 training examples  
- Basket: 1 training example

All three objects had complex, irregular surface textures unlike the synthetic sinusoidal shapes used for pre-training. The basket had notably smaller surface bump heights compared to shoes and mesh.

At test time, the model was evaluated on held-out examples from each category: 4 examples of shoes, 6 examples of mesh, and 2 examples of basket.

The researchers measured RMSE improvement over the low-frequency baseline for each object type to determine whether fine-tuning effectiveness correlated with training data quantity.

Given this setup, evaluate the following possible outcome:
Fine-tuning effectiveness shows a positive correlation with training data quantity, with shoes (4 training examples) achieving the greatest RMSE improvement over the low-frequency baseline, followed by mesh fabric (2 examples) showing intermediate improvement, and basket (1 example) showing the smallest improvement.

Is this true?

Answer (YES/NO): NO